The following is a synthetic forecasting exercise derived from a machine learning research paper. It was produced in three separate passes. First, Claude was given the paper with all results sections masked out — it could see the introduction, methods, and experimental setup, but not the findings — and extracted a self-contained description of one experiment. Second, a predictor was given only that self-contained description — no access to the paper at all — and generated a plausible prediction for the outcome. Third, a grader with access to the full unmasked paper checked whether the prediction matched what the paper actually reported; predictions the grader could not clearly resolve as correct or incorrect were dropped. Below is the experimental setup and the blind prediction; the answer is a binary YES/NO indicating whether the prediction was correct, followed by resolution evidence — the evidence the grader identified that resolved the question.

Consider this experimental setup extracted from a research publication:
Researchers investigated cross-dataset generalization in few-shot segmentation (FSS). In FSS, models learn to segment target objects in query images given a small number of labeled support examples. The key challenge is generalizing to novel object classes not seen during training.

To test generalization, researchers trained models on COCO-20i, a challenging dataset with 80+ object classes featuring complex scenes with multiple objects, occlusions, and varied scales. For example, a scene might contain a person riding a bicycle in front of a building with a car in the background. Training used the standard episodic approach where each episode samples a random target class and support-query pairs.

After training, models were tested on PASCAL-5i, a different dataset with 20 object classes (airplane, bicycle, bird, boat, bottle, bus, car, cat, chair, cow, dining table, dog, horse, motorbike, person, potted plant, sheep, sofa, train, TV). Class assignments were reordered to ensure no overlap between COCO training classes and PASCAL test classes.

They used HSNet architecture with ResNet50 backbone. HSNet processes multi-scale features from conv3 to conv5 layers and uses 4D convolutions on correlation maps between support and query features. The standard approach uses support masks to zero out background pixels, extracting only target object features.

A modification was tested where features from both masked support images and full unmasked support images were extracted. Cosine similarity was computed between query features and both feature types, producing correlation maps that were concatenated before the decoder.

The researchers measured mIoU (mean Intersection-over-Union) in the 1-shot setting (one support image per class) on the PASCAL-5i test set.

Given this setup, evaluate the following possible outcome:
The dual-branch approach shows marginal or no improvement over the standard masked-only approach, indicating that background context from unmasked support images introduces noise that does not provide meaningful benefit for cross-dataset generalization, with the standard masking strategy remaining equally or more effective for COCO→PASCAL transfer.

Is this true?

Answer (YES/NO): NO